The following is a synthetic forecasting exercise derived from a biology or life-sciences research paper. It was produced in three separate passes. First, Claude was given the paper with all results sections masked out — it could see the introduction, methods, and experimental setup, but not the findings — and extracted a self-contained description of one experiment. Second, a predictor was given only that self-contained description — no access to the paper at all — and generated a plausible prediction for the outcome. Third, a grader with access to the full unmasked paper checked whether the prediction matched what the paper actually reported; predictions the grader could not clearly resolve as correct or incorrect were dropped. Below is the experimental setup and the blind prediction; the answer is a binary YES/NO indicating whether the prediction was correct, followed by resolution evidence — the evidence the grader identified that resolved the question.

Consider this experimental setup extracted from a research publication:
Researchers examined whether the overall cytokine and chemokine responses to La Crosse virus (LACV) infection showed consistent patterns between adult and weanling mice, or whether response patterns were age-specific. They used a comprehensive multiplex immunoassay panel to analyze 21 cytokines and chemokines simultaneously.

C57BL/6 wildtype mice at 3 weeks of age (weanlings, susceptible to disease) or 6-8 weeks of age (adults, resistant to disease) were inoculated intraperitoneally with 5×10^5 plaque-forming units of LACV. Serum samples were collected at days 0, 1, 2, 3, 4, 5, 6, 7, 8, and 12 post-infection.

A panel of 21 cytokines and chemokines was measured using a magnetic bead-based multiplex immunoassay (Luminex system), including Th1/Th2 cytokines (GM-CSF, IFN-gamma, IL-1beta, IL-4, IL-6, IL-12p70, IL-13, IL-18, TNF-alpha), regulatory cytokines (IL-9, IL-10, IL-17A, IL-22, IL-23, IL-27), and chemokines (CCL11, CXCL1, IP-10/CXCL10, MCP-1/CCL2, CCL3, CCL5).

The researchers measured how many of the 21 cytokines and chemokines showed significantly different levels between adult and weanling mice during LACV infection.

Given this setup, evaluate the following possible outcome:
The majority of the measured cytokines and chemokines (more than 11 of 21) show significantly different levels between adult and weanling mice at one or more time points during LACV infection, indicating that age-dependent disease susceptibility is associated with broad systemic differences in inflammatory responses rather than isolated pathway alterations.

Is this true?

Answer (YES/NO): YES